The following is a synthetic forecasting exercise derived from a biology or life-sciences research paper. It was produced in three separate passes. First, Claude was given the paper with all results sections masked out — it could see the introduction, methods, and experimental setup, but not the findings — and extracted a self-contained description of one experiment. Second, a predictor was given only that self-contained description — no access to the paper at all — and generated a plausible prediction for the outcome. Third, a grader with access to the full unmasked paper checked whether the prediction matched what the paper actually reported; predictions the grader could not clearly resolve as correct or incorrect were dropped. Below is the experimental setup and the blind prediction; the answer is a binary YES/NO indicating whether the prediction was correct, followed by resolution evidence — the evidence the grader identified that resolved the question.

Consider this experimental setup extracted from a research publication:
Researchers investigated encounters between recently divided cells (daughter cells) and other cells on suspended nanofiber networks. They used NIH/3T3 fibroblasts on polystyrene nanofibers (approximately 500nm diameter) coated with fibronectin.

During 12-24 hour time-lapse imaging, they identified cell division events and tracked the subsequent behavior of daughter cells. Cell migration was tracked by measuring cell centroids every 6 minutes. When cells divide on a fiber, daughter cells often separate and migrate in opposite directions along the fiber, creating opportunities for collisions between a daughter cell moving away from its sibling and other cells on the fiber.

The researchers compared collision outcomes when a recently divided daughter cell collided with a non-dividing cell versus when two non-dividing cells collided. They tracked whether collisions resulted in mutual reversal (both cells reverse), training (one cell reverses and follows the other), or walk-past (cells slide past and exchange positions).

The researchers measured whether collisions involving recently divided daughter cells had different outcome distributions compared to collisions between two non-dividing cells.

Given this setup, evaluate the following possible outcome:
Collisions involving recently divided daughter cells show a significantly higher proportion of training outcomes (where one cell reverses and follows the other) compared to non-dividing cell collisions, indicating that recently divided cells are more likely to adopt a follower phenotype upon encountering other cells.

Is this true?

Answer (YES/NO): NO